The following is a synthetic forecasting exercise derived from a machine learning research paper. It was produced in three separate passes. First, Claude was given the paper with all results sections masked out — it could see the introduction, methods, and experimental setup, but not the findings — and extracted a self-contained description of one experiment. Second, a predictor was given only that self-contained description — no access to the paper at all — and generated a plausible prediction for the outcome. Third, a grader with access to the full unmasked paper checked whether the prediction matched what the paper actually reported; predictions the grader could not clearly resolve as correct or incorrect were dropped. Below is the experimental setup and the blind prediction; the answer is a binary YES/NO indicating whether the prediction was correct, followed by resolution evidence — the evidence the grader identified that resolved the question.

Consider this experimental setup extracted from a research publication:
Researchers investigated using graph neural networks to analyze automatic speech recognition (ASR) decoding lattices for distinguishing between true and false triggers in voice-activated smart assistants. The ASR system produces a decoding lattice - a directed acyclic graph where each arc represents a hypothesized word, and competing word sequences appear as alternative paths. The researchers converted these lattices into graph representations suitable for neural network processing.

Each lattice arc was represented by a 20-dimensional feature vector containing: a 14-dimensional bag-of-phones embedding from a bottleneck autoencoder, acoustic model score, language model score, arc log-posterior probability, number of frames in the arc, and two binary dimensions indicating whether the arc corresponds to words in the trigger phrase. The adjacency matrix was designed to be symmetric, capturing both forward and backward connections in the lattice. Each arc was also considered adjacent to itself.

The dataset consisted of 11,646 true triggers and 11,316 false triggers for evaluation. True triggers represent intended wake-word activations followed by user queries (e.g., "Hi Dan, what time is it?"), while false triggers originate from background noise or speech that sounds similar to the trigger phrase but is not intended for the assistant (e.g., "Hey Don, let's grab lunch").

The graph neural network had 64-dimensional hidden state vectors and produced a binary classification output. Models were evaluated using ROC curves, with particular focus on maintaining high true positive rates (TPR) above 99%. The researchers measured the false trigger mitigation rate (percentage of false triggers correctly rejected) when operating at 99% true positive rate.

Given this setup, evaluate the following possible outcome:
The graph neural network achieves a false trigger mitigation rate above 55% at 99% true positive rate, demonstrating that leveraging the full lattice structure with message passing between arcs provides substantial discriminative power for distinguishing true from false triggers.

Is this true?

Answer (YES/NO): YES